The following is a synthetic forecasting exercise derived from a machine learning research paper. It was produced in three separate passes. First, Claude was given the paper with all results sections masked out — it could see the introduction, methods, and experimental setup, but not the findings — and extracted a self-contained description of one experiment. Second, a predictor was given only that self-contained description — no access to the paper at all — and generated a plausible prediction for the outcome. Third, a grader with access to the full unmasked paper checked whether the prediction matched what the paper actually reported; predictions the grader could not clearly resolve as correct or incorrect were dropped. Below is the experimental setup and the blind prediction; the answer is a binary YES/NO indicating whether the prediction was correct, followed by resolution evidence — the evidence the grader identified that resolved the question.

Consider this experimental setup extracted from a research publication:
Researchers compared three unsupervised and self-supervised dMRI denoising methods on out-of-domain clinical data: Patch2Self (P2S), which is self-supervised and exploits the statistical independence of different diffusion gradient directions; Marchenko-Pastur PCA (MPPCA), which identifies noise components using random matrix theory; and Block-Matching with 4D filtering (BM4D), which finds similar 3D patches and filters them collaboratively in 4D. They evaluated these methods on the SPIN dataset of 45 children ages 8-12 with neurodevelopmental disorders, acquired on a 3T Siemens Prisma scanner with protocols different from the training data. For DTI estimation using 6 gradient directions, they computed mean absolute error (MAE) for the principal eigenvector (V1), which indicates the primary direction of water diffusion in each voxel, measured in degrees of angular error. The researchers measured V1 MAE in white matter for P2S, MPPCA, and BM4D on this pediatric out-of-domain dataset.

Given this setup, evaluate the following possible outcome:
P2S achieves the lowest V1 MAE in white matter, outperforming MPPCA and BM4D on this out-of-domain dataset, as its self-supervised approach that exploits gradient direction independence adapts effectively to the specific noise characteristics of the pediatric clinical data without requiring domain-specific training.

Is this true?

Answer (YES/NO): NO